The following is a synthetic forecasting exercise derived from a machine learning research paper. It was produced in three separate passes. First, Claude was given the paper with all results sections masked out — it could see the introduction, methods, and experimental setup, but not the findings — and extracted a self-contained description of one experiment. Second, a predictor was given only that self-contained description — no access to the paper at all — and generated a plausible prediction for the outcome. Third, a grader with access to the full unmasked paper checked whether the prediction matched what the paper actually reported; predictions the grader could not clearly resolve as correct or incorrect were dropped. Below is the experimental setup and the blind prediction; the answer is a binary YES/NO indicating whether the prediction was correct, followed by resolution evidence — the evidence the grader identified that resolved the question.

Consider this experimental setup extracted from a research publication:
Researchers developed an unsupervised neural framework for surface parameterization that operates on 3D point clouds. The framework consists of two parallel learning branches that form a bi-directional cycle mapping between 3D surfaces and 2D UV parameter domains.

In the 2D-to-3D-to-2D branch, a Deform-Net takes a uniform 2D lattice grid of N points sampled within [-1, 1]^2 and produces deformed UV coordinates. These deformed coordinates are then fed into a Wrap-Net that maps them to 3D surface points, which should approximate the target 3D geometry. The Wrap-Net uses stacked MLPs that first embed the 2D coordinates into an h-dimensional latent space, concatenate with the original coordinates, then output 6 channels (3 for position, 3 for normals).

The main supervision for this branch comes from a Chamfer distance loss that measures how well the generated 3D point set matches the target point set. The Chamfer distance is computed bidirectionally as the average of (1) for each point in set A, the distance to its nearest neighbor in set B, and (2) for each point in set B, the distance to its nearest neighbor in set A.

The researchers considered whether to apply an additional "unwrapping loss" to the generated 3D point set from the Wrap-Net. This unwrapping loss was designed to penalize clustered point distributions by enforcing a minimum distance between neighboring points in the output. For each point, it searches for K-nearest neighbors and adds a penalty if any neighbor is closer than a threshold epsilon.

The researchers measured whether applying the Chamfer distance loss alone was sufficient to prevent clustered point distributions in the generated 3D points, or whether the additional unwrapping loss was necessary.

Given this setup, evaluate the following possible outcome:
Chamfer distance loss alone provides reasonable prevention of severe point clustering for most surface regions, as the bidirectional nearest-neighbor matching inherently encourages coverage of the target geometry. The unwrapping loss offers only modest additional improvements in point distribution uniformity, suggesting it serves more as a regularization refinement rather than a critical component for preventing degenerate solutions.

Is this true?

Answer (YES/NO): NO